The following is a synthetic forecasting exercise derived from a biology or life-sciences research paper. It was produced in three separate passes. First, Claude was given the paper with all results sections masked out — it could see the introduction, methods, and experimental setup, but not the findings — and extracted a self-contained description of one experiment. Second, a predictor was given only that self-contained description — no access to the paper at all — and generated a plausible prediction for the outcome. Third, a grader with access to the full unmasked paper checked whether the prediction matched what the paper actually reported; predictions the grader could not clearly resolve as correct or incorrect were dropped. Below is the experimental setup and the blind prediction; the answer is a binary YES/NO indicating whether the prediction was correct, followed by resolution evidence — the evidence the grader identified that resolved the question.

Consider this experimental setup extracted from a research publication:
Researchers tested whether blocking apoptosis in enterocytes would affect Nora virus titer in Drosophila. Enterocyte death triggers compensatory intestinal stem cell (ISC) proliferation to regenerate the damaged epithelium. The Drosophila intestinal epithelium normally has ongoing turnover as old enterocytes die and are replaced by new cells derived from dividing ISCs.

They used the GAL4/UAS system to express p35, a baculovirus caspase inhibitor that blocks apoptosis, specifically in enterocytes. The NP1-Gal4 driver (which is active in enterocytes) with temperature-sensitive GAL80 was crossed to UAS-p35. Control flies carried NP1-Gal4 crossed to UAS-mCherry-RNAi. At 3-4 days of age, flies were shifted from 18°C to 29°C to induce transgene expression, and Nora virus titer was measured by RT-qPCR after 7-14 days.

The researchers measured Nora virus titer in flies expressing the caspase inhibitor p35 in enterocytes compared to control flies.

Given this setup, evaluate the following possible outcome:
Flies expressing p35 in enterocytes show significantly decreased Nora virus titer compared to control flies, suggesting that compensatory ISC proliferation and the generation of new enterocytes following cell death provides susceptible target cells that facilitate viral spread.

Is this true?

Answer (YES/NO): YES